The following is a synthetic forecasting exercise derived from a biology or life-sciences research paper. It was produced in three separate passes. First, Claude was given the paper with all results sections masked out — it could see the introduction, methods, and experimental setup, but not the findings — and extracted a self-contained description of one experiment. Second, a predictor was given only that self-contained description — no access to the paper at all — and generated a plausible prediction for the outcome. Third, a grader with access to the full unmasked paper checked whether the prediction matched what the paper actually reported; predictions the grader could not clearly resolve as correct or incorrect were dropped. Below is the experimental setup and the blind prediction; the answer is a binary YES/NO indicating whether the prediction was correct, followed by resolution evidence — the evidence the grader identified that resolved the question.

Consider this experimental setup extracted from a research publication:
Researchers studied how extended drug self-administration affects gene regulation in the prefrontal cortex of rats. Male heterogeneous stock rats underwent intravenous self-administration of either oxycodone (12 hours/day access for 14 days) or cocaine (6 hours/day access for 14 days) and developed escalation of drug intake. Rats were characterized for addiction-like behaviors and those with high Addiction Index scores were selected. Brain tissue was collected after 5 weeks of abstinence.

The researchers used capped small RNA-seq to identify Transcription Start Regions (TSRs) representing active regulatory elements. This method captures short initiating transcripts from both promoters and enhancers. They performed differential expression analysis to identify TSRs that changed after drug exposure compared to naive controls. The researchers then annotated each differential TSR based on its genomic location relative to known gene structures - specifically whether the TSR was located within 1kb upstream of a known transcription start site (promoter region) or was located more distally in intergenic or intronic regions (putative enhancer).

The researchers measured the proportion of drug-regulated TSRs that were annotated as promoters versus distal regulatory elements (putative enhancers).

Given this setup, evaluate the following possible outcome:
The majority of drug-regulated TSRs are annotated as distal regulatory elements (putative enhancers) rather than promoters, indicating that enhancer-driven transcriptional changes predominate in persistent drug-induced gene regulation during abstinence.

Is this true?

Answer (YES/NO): YES